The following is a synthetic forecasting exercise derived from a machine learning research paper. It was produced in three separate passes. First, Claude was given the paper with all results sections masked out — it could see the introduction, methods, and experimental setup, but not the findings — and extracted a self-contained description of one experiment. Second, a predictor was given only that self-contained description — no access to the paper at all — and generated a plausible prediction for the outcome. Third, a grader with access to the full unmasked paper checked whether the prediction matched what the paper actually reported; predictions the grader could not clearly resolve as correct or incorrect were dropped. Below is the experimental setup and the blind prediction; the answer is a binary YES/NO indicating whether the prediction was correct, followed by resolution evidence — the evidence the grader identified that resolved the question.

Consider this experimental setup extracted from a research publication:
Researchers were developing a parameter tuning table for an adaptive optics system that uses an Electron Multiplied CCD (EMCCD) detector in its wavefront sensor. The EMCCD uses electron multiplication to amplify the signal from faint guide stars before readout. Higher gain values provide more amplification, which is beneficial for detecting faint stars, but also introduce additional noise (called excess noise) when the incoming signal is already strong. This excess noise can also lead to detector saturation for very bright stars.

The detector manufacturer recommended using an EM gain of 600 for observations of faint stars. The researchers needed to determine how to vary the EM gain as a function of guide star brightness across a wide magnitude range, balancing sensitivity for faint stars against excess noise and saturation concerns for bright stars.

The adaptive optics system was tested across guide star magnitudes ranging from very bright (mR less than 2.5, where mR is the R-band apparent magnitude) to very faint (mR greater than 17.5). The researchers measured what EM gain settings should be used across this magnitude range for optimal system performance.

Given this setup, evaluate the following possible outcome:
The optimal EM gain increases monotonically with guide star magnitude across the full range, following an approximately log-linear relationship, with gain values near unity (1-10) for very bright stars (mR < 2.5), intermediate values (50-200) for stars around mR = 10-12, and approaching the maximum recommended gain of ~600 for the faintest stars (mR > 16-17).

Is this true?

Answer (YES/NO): NO